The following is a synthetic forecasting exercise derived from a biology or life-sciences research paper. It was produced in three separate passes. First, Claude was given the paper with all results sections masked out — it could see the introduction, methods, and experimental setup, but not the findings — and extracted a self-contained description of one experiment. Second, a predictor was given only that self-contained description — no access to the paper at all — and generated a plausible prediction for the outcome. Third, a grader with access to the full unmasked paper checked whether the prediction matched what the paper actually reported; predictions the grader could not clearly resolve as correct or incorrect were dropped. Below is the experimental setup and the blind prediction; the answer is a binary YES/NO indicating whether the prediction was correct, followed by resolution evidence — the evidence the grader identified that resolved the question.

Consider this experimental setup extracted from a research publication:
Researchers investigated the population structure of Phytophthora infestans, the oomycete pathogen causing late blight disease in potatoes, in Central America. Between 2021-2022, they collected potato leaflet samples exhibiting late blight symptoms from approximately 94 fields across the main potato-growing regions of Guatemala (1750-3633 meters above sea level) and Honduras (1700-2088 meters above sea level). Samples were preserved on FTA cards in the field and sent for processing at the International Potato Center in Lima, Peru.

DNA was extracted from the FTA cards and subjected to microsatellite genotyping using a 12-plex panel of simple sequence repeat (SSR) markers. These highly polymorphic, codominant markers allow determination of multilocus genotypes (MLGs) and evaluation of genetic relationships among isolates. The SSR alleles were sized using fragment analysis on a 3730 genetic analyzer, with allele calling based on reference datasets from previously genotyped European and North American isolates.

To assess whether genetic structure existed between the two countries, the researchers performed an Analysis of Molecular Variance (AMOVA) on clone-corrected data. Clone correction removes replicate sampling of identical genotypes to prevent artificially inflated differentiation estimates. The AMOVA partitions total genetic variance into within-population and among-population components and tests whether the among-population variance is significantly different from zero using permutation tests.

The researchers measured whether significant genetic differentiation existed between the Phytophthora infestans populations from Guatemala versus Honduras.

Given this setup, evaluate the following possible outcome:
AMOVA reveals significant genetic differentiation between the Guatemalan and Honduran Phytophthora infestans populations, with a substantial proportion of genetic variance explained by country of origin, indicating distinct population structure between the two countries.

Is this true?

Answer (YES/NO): NO